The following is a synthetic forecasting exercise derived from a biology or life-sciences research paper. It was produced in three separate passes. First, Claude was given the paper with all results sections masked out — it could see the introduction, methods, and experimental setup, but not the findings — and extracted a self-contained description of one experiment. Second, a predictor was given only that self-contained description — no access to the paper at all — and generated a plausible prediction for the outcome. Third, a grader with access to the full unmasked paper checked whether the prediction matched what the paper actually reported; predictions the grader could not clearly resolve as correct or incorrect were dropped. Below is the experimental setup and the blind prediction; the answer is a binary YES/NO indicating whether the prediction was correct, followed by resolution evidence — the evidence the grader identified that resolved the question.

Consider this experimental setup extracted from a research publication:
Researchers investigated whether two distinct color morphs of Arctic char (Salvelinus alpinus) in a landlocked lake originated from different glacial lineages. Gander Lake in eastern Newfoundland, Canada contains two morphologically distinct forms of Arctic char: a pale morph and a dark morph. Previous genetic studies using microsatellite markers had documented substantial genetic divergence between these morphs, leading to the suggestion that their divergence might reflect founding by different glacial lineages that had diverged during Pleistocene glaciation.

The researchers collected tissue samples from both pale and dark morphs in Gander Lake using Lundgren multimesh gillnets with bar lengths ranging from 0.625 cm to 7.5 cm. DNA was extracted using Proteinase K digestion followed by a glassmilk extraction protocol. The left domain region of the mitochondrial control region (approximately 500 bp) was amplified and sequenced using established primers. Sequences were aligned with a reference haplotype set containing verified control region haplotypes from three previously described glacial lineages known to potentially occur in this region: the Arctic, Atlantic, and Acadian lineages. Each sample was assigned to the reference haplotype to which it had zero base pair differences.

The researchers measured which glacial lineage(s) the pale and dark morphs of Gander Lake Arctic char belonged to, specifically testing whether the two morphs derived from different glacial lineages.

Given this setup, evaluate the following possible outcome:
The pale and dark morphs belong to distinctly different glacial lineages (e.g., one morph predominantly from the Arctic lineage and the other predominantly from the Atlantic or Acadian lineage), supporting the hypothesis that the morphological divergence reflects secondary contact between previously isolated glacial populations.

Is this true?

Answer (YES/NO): NO